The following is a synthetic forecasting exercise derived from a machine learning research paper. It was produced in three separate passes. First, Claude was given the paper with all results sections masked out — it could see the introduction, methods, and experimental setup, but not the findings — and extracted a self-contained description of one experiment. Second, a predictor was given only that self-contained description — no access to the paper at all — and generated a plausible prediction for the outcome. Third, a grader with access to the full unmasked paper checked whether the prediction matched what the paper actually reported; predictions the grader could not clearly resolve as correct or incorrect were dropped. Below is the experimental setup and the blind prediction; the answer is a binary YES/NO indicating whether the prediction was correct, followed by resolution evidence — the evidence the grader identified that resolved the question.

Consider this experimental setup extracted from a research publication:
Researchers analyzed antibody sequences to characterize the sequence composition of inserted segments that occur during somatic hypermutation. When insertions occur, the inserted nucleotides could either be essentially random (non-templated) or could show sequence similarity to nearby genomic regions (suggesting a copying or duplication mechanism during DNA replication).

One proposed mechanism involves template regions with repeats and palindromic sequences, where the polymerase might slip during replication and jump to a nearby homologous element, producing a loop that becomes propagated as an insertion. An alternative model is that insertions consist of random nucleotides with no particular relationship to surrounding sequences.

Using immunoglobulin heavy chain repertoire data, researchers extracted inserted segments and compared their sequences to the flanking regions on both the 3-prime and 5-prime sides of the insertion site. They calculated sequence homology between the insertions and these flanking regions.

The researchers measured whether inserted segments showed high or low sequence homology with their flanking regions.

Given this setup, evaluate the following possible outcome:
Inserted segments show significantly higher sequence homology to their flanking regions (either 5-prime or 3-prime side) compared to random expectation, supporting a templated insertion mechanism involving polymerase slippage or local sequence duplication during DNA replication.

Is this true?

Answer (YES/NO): YES